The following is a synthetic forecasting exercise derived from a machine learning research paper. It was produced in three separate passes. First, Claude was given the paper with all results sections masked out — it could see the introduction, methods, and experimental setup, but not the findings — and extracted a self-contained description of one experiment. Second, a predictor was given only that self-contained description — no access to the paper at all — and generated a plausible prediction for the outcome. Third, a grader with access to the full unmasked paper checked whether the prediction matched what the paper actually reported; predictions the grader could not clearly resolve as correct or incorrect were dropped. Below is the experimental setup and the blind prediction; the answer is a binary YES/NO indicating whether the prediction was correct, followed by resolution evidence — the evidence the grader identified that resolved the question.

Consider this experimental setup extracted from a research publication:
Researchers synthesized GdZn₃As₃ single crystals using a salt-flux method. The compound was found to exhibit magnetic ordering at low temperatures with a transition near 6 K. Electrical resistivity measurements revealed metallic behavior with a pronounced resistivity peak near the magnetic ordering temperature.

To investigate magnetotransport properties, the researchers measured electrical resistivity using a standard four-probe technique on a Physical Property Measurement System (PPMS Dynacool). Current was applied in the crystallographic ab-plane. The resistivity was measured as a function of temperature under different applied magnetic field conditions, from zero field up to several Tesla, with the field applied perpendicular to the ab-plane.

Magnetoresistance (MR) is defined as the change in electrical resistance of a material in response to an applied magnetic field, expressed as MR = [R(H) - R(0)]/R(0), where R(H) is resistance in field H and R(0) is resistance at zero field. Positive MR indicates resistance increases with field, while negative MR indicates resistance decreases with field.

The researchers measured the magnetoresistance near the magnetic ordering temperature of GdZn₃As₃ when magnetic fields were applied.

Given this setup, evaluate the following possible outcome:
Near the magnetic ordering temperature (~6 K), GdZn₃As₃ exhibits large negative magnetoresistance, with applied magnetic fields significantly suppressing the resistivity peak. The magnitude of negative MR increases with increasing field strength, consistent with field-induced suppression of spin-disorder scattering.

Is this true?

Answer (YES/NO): YES